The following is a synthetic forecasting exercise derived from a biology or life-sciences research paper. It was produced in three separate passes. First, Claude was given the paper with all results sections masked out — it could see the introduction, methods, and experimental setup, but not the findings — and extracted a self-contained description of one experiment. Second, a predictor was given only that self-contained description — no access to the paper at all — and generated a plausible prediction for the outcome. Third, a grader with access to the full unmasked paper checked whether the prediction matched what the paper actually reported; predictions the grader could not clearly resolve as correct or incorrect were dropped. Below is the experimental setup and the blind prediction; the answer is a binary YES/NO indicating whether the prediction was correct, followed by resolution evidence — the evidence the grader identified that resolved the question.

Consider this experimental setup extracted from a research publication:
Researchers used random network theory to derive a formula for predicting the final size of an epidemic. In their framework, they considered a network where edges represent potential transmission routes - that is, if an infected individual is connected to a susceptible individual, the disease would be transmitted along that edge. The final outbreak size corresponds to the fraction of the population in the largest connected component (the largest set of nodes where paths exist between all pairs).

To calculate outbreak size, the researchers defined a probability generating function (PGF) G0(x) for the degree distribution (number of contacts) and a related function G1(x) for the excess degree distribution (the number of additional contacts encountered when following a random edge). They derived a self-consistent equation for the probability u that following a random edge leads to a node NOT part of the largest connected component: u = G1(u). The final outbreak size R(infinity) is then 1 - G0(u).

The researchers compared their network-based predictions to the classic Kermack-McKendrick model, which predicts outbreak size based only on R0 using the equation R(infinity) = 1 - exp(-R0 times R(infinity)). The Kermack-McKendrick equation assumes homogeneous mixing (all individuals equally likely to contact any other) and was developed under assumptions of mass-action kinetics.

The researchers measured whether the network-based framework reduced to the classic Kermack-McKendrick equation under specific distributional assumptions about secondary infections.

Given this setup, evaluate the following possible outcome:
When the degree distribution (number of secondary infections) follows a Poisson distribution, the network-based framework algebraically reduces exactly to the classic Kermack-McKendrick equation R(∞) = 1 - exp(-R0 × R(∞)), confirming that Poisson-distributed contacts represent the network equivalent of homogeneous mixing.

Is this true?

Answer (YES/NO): YES